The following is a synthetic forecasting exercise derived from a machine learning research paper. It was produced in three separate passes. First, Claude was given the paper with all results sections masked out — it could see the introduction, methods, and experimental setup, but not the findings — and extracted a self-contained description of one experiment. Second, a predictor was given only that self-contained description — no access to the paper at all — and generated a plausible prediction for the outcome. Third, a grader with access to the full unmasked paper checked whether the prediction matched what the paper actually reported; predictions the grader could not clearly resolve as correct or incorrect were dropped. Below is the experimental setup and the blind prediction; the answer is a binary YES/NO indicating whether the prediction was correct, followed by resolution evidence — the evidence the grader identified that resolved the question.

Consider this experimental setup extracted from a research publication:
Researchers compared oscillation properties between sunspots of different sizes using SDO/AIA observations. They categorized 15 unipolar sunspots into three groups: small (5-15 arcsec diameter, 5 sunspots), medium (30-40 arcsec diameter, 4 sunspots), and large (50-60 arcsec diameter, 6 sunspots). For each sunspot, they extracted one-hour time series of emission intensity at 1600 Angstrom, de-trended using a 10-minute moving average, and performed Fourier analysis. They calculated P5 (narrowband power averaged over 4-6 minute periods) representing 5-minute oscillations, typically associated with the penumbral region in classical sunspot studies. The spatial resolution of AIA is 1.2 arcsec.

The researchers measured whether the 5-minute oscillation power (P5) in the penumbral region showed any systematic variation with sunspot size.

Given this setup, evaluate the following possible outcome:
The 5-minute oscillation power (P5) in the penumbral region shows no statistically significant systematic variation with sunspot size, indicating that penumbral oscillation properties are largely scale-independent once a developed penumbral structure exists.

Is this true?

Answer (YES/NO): NO